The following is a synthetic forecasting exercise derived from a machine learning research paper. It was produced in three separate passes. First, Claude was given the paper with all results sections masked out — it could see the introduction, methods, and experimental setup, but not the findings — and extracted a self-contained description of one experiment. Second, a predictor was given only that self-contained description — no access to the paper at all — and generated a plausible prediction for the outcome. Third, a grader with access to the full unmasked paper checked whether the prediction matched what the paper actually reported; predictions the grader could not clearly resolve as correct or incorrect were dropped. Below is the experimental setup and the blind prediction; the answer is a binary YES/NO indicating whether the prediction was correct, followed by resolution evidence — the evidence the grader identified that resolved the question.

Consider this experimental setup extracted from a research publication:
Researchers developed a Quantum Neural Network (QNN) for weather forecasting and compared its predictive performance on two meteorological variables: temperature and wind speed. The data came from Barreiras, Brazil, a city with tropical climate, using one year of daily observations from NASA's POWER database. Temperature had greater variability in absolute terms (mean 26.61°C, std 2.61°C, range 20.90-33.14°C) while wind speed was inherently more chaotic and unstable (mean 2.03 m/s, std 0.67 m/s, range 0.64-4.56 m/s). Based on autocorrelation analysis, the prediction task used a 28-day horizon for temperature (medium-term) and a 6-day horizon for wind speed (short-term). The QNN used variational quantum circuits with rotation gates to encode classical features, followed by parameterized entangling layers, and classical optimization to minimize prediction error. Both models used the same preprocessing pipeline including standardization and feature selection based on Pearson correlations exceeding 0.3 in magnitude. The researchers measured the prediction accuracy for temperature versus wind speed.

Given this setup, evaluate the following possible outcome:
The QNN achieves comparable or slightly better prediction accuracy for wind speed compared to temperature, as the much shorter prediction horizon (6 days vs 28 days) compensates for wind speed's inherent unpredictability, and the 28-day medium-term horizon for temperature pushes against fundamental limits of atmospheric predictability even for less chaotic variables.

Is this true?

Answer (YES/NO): NO